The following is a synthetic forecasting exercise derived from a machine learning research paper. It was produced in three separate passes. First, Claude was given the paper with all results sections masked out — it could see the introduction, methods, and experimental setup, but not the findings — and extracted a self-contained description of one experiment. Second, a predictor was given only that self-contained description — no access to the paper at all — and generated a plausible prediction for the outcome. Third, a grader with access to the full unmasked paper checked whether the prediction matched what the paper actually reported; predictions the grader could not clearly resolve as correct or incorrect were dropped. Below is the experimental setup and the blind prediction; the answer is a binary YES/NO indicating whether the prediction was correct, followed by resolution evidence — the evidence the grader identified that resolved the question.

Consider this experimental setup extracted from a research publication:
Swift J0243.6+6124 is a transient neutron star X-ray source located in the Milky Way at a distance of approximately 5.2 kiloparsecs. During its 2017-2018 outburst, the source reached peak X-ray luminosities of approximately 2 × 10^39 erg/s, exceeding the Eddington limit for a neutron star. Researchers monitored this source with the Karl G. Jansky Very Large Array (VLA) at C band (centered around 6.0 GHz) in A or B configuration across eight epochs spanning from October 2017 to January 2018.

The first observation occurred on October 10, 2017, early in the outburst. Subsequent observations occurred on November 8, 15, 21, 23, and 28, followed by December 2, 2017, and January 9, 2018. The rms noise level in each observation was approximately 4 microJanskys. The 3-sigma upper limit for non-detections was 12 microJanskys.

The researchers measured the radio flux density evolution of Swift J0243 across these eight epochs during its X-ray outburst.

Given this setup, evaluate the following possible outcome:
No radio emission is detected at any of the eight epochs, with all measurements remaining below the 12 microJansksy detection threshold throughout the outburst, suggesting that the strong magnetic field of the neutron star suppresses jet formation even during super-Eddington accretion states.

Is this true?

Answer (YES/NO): NO